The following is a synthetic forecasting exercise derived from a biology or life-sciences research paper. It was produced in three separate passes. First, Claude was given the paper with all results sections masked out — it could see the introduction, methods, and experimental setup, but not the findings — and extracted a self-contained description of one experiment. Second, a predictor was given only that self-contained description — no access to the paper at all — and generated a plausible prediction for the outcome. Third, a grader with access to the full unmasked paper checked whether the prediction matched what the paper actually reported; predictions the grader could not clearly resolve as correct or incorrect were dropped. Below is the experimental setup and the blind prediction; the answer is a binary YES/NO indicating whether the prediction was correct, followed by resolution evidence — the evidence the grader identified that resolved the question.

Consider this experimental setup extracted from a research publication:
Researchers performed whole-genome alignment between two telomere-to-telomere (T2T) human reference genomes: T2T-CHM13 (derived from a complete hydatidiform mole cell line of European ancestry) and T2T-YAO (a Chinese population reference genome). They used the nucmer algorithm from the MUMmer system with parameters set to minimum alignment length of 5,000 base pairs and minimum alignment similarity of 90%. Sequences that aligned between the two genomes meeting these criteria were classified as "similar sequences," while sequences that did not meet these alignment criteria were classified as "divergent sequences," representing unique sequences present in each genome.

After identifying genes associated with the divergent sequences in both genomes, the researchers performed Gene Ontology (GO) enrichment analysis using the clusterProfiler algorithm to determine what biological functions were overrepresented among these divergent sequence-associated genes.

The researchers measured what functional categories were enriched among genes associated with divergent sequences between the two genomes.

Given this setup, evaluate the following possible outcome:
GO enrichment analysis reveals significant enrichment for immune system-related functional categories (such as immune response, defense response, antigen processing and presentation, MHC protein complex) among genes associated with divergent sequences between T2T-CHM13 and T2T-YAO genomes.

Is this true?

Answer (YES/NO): NO